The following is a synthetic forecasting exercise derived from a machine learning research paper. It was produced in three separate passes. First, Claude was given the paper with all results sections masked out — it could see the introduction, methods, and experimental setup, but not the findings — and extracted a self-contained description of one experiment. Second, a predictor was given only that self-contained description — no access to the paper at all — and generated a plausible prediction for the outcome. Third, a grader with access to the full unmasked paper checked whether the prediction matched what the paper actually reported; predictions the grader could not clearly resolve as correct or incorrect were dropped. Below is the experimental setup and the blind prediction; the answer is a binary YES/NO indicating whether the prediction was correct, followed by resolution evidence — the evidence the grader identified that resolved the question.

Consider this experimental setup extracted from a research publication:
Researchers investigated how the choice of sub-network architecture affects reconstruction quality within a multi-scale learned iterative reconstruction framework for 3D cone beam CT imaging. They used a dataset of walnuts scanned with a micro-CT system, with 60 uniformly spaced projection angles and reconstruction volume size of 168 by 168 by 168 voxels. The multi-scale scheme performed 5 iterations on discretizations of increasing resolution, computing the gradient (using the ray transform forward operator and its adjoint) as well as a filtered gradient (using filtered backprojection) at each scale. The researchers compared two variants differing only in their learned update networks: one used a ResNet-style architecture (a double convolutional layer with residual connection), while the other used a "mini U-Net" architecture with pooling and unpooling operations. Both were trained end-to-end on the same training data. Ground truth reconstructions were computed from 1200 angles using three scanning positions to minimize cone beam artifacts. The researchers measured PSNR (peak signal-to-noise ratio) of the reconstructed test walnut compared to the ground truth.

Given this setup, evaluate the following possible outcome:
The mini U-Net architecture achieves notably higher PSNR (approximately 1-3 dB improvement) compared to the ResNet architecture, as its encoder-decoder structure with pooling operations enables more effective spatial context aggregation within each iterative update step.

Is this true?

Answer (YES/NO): YES